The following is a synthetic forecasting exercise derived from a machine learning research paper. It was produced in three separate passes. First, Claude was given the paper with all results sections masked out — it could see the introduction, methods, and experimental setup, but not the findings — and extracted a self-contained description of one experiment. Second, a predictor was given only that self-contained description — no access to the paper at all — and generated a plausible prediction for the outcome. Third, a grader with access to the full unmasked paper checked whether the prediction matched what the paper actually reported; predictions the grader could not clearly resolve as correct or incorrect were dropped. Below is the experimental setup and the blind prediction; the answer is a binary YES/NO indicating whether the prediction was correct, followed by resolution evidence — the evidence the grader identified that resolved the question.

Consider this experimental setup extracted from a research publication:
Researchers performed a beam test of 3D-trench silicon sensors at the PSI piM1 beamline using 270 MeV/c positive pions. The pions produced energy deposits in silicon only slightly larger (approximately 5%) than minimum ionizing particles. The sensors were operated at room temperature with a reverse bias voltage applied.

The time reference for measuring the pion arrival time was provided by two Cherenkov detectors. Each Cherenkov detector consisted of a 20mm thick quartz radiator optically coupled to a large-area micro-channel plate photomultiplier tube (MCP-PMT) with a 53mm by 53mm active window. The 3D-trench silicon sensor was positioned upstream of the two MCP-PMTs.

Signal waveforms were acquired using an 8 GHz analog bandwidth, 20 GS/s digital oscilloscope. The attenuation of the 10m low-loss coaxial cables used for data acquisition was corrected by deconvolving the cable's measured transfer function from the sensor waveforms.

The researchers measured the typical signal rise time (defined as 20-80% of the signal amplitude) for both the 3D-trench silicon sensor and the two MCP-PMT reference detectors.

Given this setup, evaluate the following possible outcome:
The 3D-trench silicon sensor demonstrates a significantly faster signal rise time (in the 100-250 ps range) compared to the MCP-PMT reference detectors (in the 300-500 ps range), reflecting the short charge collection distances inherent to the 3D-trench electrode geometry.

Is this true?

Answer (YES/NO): YES